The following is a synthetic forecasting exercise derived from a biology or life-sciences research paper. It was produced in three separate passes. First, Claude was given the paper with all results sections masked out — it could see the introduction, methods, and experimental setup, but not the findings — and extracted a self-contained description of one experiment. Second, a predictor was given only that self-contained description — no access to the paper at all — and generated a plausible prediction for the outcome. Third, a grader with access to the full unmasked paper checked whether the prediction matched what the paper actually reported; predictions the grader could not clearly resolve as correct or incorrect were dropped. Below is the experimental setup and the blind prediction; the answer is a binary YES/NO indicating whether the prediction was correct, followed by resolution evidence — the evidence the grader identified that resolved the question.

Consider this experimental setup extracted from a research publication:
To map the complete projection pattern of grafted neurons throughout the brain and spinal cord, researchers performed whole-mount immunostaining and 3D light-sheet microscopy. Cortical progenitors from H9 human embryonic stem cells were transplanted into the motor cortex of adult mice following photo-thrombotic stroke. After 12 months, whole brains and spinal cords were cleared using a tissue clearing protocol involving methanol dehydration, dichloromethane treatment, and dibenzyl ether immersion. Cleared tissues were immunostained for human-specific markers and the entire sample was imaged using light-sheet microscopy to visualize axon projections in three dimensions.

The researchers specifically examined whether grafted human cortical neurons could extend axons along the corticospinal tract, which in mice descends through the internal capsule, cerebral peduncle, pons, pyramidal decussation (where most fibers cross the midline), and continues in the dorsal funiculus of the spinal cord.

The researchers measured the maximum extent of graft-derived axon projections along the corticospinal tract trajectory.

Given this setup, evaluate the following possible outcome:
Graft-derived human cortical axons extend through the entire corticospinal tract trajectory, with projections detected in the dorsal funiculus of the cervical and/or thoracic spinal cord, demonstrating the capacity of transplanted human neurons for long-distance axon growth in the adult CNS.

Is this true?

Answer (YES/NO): YES